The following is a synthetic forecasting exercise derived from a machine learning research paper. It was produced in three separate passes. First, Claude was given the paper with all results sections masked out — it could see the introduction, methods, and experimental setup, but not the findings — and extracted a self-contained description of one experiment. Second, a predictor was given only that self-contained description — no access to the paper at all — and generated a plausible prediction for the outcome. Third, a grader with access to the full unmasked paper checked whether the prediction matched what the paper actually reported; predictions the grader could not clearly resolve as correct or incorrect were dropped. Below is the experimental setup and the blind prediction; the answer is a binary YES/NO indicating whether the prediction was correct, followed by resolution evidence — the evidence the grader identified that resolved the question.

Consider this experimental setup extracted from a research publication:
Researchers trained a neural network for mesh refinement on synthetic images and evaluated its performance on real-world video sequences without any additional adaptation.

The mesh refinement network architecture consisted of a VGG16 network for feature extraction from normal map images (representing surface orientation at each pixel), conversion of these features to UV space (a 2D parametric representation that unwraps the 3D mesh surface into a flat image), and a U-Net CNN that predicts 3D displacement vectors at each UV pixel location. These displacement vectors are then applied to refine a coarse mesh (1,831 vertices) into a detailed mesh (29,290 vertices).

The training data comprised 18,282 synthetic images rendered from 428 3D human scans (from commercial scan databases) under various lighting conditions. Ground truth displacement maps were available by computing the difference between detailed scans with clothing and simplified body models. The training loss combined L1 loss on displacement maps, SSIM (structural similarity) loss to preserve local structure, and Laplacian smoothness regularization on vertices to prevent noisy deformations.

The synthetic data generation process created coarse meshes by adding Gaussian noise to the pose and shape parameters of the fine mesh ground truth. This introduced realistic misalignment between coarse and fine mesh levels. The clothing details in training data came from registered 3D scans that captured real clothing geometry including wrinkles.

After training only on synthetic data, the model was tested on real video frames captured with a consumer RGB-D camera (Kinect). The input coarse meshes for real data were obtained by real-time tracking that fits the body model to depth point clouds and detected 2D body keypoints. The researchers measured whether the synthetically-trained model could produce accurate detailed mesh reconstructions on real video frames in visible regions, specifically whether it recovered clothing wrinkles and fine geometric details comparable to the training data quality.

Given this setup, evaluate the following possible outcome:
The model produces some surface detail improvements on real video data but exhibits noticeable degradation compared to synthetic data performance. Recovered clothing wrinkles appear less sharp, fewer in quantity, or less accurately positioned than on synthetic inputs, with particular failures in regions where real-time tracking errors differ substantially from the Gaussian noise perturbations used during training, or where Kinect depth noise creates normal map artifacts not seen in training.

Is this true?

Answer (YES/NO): YES